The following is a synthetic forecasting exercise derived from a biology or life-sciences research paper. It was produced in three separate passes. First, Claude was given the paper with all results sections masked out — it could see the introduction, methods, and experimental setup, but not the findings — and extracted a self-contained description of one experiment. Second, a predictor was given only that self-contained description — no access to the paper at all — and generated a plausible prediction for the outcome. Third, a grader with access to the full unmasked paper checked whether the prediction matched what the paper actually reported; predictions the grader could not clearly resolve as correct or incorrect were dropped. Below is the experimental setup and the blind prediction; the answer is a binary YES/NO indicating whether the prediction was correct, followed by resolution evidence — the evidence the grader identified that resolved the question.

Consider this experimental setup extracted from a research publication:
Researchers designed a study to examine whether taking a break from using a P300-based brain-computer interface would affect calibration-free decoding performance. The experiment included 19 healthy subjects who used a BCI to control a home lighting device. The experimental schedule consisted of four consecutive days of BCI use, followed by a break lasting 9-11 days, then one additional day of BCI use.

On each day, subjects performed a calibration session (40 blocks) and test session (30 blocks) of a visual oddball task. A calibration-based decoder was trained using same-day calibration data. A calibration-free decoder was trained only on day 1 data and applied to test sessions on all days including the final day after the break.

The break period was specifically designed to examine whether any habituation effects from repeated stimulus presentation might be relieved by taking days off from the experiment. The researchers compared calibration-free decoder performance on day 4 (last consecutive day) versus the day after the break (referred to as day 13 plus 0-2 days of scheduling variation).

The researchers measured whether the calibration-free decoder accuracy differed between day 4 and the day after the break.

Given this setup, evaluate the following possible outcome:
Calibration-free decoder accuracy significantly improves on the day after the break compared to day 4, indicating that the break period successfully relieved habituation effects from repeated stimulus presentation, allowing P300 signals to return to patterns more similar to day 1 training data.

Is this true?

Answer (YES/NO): NO